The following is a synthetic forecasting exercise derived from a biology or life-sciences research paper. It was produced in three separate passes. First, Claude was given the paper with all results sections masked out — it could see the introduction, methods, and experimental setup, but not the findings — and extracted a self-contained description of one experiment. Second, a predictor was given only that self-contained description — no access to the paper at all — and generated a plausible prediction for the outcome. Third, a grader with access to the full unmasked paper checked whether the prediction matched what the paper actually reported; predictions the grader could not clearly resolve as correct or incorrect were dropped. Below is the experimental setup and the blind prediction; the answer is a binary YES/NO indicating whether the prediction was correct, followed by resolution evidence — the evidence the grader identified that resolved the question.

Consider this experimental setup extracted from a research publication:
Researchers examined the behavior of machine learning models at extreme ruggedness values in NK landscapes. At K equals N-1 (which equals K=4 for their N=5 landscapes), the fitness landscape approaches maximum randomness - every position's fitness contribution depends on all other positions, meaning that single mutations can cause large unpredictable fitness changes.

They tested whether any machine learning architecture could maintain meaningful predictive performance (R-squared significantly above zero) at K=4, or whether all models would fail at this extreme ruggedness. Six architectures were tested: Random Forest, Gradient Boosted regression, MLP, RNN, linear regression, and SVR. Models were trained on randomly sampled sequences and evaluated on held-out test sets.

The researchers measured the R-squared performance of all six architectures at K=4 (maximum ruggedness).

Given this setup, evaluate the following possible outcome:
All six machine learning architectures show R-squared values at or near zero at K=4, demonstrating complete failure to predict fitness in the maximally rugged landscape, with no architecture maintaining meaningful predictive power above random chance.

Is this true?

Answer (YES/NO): YES